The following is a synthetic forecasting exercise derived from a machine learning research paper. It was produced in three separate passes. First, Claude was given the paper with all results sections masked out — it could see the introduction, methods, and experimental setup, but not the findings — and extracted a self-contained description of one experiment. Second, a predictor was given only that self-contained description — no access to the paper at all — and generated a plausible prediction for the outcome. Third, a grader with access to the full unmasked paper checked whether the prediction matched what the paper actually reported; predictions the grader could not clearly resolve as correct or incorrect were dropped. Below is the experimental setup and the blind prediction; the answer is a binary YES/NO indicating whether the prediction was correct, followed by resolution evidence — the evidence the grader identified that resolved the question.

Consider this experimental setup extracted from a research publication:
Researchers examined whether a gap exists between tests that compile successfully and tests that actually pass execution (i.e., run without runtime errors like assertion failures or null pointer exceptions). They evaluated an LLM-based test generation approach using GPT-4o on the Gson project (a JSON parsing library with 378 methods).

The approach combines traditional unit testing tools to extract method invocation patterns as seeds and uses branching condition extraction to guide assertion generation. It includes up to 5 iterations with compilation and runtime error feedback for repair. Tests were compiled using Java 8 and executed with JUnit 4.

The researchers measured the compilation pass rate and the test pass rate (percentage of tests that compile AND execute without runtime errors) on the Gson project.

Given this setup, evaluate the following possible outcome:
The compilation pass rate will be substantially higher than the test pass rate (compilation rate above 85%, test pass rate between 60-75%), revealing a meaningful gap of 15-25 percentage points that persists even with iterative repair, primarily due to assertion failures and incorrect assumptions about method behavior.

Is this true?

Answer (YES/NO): NO